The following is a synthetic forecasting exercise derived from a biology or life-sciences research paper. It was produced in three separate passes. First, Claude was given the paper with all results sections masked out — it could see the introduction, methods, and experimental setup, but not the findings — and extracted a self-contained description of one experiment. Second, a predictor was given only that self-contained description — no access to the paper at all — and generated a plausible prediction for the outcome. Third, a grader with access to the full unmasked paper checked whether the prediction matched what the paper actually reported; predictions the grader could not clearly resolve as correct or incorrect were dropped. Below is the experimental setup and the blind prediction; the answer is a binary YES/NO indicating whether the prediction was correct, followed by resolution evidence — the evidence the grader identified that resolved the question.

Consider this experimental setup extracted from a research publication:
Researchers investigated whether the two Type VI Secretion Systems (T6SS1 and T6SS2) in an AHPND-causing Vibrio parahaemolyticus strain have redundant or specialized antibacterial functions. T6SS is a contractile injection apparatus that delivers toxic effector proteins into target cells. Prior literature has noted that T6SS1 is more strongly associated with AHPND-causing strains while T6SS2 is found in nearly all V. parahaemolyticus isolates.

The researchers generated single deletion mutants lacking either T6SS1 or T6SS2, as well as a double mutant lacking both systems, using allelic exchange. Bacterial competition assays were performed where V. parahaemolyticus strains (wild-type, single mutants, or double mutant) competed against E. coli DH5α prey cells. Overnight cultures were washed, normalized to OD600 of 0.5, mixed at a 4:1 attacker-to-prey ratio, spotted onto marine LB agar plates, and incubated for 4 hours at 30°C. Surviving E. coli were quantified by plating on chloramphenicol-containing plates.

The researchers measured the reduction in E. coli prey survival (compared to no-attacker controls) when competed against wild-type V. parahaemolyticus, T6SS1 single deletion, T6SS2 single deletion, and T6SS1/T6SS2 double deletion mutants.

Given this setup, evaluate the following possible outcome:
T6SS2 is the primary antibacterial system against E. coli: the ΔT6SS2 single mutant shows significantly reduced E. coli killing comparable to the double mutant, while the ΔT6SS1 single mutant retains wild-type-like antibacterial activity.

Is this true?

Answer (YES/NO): NO